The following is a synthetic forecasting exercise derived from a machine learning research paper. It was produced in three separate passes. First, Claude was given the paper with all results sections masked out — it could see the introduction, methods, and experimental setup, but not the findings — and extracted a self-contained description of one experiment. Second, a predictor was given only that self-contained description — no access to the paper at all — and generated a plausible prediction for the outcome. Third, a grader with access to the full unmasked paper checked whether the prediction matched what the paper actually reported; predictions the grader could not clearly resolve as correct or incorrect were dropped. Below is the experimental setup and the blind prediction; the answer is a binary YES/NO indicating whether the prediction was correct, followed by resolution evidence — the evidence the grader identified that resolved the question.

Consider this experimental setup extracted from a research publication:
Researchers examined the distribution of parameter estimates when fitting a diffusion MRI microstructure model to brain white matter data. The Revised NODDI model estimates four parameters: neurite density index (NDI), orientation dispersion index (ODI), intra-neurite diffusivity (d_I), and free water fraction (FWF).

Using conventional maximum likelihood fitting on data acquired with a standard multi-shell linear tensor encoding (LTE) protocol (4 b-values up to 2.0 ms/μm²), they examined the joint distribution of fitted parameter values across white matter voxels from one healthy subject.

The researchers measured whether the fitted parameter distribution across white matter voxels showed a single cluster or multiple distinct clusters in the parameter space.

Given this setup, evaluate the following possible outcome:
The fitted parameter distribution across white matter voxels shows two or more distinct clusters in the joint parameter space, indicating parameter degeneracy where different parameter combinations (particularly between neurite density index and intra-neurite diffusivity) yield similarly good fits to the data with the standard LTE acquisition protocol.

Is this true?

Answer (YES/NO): YES